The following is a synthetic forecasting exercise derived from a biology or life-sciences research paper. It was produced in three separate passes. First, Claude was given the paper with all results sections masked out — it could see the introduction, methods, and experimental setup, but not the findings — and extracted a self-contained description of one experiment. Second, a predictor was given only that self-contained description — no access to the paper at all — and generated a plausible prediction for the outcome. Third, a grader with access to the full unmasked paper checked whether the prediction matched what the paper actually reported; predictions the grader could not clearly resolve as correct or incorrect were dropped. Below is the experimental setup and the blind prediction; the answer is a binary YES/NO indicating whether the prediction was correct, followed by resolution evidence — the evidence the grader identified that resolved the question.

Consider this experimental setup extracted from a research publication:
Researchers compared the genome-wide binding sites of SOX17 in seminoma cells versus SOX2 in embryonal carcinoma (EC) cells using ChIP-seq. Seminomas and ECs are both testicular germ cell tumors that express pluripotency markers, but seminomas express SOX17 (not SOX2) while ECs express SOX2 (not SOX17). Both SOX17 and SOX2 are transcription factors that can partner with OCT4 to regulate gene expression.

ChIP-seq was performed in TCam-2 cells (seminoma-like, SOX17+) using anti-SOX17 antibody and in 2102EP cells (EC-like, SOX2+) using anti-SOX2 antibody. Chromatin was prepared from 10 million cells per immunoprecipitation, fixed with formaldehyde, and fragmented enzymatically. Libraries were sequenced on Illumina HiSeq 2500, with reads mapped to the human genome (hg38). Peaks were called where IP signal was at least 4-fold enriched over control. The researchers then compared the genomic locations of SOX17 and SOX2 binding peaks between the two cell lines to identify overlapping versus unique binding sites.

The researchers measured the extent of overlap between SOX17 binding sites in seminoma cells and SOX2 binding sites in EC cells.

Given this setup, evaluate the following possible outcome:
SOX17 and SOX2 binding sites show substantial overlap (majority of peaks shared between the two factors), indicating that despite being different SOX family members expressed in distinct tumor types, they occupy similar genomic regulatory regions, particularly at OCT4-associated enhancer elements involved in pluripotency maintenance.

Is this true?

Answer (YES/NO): NO